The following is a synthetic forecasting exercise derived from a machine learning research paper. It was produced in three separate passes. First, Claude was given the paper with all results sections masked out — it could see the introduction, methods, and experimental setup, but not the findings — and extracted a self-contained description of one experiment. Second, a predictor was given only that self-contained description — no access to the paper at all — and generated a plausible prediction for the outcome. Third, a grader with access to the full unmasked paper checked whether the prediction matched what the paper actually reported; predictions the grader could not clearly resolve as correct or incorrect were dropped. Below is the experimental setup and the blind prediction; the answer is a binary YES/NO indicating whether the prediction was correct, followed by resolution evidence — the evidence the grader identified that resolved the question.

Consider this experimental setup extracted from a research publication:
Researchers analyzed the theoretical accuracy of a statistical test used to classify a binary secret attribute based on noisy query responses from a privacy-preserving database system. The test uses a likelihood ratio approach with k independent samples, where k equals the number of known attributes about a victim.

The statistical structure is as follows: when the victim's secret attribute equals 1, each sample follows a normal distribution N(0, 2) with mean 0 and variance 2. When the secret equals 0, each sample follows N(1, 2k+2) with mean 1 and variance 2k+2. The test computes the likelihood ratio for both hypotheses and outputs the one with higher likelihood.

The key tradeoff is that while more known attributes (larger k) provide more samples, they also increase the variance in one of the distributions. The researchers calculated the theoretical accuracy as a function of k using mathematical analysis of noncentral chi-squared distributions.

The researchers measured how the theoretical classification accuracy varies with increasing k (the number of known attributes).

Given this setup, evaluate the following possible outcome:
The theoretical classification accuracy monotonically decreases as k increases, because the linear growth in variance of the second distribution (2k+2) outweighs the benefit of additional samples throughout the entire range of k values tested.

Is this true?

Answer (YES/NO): NO